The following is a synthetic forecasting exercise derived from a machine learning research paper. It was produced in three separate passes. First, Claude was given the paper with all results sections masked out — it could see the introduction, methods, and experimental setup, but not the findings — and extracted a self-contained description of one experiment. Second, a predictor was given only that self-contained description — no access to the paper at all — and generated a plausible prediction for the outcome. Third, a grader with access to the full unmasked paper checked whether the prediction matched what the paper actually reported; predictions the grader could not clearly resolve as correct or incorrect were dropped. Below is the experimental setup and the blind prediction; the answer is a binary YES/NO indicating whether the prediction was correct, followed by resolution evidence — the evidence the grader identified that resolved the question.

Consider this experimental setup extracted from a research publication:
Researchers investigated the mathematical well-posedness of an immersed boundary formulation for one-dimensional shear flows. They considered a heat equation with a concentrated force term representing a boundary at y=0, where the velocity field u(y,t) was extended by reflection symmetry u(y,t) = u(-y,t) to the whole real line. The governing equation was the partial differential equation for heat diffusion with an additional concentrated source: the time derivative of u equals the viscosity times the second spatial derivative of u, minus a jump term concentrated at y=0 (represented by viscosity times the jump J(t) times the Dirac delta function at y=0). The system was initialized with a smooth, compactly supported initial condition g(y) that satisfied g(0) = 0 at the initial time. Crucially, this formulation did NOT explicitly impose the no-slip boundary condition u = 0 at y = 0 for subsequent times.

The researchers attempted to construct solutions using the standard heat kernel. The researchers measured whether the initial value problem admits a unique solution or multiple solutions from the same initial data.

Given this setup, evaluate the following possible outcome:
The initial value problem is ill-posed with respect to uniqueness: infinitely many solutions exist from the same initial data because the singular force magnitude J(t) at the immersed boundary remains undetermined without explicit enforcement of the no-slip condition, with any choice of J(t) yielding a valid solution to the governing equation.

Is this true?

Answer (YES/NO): NO